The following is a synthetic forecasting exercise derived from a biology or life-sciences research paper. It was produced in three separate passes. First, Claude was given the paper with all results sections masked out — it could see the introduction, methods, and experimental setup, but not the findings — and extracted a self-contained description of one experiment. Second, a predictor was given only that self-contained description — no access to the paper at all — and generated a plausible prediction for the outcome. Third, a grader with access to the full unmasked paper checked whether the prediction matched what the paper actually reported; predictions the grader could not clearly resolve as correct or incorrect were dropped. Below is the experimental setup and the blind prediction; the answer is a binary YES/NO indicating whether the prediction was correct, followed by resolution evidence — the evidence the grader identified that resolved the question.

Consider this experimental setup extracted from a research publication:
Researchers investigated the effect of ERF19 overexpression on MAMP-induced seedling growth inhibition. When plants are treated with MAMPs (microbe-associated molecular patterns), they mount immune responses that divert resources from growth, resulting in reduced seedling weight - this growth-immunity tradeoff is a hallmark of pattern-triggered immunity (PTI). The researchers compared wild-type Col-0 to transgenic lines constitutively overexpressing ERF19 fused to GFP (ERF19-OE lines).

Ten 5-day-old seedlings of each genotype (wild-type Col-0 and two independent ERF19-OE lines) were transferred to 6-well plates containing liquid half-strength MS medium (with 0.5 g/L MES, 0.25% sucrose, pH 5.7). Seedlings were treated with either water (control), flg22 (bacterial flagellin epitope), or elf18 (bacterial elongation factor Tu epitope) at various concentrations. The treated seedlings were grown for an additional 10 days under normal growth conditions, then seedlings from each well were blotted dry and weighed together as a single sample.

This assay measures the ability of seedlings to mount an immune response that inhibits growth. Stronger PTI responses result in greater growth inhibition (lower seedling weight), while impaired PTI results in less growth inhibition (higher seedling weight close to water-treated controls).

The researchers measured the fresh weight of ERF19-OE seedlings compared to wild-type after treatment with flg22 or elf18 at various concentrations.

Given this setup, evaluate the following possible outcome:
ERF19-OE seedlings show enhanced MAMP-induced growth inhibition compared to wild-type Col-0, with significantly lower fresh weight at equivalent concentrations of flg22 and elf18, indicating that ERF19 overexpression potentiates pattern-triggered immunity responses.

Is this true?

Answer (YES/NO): NO